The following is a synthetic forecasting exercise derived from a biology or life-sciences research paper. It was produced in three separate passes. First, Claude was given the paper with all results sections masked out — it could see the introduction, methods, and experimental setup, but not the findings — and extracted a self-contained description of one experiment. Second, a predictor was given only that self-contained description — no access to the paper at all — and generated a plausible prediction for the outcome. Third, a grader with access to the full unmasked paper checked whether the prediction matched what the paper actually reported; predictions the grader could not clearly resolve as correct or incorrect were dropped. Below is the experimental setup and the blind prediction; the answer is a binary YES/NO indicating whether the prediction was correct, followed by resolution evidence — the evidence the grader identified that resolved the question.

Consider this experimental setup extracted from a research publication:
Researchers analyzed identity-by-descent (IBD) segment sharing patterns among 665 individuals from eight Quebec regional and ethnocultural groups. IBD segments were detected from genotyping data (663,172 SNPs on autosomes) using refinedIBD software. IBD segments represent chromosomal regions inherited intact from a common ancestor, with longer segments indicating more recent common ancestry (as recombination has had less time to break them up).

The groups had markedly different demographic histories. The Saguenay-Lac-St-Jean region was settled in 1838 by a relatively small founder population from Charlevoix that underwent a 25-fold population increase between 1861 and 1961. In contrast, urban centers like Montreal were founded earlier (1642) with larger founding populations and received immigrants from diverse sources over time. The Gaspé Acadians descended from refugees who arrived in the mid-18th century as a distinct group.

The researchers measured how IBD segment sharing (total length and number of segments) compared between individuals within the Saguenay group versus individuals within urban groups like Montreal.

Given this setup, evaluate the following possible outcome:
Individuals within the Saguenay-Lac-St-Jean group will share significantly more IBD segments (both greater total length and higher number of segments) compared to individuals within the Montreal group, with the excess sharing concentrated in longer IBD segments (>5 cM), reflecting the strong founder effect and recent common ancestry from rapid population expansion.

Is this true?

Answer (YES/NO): NO